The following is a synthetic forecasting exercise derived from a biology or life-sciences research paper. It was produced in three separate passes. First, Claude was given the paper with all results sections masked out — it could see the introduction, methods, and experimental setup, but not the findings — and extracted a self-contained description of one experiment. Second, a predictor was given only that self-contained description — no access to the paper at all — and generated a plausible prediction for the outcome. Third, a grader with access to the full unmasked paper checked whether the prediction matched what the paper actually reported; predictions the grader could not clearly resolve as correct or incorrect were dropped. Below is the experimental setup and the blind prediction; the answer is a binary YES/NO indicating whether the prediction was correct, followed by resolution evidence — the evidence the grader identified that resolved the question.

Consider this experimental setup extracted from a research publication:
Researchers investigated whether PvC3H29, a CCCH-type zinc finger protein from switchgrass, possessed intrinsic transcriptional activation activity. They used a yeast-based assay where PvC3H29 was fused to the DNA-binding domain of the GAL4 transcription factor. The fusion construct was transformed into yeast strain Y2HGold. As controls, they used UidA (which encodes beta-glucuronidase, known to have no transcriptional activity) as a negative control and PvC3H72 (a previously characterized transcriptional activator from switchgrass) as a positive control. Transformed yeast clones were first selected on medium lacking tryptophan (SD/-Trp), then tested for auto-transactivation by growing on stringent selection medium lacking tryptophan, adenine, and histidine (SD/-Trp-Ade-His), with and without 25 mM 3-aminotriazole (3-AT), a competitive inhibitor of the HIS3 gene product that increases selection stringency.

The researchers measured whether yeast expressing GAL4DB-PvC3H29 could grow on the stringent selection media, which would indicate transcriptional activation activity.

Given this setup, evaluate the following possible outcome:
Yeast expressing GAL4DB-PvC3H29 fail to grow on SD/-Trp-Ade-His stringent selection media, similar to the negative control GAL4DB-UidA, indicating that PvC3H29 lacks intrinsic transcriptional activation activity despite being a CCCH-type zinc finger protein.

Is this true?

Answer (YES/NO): YES